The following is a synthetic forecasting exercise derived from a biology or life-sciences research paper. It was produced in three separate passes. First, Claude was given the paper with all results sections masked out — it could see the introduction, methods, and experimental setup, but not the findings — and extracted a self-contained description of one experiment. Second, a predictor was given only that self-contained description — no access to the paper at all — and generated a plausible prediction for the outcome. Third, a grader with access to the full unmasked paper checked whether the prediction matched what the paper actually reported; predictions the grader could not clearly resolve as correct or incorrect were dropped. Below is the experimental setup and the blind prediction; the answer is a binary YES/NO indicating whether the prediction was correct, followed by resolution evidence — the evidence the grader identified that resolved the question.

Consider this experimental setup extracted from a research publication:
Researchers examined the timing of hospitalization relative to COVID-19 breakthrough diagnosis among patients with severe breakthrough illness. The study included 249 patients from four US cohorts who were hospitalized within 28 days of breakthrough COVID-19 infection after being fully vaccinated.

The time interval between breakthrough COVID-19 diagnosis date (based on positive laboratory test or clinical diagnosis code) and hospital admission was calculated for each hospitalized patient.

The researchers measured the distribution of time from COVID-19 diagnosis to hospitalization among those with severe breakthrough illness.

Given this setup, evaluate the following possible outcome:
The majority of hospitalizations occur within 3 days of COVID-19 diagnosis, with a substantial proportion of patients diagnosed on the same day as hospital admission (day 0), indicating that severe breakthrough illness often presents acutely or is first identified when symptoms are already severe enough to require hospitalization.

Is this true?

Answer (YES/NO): YES